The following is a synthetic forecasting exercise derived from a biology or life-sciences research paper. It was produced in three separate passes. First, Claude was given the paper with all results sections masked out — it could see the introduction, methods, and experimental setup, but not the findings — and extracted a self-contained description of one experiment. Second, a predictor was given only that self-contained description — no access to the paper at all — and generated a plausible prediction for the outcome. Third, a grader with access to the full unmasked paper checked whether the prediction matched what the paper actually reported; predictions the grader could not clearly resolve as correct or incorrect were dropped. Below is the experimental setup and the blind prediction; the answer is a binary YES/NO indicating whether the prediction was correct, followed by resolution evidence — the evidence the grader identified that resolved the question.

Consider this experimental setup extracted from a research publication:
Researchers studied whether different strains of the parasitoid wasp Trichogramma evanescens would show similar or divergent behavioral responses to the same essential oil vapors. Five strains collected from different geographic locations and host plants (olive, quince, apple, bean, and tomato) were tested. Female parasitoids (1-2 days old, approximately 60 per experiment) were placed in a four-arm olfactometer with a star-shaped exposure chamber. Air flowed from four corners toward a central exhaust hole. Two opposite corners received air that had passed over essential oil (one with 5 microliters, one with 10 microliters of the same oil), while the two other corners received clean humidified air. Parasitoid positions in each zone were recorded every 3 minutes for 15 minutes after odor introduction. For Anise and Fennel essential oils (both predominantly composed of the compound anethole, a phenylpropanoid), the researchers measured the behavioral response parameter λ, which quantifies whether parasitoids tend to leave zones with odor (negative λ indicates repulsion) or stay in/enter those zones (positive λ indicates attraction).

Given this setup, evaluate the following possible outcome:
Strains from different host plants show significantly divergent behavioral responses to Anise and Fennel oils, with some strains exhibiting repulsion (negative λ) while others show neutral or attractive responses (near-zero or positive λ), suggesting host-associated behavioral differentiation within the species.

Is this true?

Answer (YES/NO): YES